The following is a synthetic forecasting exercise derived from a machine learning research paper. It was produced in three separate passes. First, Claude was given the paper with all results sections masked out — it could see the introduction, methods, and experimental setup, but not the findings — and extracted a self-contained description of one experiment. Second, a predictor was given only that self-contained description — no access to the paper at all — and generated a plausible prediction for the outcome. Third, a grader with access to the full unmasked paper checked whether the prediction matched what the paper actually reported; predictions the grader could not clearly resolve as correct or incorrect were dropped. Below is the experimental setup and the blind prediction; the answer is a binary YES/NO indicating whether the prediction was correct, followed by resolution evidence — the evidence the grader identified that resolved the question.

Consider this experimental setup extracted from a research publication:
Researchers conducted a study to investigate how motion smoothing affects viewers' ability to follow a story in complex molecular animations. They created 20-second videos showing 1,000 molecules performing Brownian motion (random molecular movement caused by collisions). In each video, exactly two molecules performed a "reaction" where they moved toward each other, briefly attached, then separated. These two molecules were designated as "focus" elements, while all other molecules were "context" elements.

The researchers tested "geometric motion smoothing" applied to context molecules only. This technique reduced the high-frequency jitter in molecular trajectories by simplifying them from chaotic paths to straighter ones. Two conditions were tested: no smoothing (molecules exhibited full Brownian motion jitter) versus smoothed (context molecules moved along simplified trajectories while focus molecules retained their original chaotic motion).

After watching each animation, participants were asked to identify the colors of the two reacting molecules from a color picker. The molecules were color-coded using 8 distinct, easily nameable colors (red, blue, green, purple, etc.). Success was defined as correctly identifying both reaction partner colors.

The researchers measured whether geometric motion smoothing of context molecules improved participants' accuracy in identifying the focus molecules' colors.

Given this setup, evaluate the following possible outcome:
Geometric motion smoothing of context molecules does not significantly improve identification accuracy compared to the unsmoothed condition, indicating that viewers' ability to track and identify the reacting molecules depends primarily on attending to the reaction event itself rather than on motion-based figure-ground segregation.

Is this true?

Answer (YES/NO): YES